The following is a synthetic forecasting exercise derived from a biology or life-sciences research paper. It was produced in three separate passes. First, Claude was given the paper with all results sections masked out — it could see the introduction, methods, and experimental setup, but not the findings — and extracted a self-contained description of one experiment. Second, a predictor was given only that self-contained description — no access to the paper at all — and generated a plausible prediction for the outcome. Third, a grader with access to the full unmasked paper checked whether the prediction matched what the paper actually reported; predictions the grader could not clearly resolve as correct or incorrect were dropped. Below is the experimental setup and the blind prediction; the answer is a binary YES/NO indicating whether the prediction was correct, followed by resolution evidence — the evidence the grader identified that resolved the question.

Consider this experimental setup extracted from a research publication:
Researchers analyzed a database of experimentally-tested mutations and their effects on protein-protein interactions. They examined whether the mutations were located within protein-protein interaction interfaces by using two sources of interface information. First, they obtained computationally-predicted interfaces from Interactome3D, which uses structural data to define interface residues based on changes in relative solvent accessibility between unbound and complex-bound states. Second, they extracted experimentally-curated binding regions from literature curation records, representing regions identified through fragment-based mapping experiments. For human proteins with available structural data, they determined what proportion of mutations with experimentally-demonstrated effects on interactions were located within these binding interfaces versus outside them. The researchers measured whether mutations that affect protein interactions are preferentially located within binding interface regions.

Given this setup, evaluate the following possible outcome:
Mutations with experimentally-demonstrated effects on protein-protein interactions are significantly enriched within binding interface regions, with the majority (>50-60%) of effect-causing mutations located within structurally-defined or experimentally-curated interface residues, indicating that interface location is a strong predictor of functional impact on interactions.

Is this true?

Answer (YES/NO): YES